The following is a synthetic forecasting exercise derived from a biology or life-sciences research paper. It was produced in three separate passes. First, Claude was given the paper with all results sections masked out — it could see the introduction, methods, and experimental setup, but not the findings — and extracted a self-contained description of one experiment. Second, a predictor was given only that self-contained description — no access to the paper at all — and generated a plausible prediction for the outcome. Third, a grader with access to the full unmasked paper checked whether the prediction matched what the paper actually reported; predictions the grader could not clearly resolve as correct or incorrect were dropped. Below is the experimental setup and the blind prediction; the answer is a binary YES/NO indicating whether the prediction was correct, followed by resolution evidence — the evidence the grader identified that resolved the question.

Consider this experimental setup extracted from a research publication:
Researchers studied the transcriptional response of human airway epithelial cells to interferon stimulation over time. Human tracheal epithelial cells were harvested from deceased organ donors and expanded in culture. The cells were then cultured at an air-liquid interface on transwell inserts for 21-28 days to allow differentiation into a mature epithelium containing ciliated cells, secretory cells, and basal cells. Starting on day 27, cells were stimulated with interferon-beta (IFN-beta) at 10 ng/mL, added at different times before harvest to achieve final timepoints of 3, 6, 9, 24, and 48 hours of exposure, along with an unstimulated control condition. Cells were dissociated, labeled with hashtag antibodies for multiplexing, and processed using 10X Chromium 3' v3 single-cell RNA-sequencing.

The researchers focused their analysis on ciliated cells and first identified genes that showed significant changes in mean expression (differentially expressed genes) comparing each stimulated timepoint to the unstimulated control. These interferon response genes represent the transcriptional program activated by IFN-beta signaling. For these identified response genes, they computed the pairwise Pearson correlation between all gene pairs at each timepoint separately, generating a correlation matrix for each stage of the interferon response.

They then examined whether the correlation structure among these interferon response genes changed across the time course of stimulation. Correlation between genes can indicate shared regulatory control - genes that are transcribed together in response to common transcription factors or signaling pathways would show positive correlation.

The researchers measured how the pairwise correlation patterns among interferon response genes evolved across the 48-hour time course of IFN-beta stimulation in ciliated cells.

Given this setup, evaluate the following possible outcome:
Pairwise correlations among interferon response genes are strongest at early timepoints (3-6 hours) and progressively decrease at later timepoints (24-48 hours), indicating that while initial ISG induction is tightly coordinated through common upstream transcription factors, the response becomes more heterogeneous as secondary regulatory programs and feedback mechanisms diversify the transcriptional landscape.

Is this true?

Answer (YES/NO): NO